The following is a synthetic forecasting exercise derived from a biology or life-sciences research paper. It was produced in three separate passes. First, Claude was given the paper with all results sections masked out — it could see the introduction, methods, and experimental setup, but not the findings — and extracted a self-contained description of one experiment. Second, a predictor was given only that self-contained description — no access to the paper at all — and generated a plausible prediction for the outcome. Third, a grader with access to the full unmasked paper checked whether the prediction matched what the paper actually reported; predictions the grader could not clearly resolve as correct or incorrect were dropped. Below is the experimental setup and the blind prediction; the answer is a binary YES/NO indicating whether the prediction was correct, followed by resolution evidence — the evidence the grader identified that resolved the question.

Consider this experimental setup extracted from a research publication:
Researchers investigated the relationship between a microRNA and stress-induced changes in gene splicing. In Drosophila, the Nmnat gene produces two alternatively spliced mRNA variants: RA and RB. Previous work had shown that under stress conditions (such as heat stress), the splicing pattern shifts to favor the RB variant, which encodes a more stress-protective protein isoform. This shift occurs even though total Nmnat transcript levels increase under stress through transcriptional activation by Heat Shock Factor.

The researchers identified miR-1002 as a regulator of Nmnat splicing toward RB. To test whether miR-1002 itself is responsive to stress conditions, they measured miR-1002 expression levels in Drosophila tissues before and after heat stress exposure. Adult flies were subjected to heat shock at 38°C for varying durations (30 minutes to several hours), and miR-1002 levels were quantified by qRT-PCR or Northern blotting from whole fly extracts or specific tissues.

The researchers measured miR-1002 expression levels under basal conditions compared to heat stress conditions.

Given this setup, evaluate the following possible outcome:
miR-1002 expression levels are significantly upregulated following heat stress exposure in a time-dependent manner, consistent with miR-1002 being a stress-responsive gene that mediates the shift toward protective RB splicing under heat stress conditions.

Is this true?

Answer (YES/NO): YES